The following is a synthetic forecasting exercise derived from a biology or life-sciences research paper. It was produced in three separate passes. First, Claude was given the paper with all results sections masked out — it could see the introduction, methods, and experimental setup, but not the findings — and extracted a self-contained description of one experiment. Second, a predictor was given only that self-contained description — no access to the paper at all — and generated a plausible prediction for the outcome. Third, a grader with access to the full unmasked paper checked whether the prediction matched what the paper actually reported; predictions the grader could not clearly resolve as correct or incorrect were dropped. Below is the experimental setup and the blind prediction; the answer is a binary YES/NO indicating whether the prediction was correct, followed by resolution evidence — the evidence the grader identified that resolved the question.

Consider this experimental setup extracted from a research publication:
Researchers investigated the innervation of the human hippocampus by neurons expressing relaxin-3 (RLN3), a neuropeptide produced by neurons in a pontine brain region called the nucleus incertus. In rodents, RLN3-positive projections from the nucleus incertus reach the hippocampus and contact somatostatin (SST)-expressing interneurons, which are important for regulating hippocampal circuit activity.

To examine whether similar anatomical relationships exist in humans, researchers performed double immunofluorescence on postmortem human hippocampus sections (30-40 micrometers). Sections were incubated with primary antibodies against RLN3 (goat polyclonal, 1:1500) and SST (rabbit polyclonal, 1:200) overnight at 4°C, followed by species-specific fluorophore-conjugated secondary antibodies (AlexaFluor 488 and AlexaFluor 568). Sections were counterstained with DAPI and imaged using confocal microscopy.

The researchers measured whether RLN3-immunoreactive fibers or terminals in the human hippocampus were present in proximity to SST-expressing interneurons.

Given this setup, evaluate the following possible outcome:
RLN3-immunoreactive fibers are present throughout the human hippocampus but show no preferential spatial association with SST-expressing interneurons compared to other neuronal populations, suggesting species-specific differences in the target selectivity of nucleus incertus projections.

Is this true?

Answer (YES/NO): NO